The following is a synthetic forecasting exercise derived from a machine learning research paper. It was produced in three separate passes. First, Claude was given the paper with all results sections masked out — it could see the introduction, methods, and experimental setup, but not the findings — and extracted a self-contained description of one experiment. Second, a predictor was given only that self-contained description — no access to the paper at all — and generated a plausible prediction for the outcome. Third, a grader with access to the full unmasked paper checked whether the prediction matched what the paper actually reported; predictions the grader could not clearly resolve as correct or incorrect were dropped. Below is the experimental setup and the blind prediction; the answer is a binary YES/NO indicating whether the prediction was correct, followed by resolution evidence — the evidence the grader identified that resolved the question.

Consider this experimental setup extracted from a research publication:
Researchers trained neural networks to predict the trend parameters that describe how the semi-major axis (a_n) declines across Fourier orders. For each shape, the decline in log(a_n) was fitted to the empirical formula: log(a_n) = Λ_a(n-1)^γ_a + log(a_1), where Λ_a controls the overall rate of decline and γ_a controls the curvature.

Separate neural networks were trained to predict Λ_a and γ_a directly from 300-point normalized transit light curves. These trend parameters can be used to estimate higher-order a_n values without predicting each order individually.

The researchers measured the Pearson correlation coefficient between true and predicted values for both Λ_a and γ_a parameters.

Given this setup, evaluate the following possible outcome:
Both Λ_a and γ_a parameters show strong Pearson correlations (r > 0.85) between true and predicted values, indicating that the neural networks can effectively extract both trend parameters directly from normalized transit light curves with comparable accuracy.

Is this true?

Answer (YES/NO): NO